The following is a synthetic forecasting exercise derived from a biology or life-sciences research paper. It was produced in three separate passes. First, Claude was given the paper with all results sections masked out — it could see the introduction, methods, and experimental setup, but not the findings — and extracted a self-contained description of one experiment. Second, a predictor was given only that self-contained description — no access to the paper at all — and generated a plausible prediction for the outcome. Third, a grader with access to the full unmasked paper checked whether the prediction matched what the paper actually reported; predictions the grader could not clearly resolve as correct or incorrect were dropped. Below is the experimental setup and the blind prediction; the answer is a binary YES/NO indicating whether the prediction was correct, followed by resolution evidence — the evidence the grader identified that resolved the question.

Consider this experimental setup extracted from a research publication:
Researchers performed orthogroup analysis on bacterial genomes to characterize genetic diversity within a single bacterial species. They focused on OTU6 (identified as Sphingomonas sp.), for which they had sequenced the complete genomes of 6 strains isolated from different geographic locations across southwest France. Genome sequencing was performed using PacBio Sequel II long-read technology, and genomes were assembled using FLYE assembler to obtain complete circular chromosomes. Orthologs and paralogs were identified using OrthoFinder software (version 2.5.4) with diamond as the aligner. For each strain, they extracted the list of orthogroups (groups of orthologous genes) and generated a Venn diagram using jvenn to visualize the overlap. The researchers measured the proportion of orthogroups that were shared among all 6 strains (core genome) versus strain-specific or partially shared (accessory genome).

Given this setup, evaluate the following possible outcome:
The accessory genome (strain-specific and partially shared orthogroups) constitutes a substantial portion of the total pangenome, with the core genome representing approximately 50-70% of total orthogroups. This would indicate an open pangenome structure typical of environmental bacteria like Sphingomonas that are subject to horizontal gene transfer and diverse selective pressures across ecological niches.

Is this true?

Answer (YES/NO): NO